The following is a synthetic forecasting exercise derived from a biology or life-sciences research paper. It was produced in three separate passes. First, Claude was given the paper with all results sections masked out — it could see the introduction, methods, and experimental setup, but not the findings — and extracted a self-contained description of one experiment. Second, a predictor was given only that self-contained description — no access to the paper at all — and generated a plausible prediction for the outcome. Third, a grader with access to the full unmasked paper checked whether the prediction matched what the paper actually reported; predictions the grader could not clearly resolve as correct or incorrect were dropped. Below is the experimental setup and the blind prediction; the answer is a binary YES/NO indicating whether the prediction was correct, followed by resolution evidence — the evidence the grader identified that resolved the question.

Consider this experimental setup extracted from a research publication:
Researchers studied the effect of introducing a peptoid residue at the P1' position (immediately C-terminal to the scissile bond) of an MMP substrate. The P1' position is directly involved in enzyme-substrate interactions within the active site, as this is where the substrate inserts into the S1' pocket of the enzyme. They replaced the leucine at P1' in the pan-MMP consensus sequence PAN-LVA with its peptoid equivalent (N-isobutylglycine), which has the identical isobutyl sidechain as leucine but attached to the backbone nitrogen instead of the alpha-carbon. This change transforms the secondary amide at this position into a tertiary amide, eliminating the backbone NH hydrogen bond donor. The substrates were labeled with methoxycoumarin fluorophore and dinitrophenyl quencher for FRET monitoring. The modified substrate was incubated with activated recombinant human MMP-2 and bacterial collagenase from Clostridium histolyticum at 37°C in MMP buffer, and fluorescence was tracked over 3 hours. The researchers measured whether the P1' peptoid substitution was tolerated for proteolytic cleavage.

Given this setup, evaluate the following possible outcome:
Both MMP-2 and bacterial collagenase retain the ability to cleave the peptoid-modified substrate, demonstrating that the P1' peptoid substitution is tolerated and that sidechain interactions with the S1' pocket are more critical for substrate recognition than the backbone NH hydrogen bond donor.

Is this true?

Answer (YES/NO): NO